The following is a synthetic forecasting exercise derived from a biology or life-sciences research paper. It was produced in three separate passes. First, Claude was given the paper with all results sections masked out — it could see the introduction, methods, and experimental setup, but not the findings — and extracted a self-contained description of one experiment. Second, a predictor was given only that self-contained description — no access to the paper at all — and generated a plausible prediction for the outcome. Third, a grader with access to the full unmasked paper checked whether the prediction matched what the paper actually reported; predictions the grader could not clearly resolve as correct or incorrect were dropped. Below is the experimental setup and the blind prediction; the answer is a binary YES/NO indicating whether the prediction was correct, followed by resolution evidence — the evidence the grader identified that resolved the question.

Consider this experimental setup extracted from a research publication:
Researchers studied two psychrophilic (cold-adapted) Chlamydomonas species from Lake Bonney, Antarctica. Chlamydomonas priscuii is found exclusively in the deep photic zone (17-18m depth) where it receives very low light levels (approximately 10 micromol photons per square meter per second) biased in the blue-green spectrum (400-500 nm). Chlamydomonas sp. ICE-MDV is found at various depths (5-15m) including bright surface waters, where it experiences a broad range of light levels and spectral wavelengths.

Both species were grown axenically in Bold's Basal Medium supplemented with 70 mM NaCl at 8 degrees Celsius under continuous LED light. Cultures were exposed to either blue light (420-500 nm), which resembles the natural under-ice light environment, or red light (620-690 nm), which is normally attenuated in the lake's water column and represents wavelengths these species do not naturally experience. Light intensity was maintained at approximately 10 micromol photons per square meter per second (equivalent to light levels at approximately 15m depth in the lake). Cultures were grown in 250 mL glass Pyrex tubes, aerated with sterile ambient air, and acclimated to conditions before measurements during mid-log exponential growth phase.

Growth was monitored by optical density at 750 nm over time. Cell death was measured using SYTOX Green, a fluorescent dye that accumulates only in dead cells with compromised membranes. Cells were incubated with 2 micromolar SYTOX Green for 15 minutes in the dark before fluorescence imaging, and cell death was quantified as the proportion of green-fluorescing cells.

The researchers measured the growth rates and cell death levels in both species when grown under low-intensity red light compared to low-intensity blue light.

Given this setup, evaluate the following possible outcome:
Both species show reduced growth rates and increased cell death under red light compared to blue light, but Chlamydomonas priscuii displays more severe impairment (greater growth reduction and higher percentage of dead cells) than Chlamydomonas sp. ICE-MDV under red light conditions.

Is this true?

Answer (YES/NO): NO